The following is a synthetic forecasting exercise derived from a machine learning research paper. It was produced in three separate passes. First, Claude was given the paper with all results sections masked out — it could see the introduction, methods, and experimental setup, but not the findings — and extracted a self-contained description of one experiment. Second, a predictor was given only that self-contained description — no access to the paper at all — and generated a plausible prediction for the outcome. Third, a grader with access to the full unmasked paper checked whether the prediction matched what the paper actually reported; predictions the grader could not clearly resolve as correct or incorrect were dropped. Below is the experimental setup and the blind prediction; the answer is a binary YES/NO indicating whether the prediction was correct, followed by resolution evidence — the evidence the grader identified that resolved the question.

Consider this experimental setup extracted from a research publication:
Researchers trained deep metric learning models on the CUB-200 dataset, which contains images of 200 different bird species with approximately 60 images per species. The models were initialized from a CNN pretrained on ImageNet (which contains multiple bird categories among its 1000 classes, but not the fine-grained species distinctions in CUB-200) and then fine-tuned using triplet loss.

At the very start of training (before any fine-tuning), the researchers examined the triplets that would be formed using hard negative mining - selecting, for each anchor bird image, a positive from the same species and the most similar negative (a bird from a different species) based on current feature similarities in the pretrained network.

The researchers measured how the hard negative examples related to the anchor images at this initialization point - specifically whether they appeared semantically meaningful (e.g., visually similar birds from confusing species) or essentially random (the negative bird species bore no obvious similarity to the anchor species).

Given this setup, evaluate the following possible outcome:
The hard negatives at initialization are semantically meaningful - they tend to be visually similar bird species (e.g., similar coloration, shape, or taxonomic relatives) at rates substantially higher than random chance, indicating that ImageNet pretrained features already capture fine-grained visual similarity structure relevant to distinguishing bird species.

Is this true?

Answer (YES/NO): NO